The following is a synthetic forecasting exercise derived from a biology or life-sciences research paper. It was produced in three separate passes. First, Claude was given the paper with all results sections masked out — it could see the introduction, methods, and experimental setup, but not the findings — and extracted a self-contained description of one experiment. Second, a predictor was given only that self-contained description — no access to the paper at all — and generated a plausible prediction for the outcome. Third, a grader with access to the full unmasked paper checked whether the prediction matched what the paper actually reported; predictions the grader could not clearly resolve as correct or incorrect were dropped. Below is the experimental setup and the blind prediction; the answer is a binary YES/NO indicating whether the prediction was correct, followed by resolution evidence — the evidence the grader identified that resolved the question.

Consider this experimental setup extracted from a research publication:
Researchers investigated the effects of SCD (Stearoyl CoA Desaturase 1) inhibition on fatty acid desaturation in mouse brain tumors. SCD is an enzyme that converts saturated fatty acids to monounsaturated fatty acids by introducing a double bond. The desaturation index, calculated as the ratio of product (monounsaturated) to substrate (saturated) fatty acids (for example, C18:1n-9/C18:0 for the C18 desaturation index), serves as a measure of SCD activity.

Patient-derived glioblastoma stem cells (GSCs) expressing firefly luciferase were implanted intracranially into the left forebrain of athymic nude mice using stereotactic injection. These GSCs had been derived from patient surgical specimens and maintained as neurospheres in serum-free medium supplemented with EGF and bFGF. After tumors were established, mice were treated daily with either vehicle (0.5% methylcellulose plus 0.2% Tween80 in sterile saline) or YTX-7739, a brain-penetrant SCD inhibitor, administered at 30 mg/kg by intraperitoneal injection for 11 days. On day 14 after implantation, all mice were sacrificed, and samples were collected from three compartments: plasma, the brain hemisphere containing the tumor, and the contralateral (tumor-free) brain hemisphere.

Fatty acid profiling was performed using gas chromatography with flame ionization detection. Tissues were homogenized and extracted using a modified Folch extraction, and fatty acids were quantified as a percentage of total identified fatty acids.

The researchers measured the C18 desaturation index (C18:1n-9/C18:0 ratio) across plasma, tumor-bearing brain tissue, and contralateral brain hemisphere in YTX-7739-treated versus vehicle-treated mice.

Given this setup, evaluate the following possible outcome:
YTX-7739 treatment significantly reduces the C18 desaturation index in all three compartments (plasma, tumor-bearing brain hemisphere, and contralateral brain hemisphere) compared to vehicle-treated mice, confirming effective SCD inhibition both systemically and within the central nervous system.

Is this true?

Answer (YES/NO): YES